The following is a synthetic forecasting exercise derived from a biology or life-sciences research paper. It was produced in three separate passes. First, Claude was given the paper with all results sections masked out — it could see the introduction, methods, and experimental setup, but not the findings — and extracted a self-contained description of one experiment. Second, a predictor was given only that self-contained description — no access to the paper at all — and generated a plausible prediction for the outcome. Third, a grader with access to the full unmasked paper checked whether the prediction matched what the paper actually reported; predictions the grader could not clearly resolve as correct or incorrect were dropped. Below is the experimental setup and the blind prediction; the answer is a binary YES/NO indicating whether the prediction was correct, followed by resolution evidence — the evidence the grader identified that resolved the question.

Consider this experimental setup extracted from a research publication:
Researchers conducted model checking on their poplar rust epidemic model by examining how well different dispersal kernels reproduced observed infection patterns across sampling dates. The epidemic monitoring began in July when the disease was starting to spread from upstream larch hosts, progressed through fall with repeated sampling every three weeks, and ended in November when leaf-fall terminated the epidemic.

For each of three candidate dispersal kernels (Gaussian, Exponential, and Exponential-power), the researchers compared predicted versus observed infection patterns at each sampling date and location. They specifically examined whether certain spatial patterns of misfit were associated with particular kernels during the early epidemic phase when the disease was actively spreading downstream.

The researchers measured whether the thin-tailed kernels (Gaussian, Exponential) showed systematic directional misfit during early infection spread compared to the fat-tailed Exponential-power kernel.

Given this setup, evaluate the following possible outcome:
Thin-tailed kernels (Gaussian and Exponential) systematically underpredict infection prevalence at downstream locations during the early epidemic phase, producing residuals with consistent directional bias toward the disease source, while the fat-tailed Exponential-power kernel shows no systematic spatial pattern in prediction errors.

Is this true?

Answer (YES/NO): NO